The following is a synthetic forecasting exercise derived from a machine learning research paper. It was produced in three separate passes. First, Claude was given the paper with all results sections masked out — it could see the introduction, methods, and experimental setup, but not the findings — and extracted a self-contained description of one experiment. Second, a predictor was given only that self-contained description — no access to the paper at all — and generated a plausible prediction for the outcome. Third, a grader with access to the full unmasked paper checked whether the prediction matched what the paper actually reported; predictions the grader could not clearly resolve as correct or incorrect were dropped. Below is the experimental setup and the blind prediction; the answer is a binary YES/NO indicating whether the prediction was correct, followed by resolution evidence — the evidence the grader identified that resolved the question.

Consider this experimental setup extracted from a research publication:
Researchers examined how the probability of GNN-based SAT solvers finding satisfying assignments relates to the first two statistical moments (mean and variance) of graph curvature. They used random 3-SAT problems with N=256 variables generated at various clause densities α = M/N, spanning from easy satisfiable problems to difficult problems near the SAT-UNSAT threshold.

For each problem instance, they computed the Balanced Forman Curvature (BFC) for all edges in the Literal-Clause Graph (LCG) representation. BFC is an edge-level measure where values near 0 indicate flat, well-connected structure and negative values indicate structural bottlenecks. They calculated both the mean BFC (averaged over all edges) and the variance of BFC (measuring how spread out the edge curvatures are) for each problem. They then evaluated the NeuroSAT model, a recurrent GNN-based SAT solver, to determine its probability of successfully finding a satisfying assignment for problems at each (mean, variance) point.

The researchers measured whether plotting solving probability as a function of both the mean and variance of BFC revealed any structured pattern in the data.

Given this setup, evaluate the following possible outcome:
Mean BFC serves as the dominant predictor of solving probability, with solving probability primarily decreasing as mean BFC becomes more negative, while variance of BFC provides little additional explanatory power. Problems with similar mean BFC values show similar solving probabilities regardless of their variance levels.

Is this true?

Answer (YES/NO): NO